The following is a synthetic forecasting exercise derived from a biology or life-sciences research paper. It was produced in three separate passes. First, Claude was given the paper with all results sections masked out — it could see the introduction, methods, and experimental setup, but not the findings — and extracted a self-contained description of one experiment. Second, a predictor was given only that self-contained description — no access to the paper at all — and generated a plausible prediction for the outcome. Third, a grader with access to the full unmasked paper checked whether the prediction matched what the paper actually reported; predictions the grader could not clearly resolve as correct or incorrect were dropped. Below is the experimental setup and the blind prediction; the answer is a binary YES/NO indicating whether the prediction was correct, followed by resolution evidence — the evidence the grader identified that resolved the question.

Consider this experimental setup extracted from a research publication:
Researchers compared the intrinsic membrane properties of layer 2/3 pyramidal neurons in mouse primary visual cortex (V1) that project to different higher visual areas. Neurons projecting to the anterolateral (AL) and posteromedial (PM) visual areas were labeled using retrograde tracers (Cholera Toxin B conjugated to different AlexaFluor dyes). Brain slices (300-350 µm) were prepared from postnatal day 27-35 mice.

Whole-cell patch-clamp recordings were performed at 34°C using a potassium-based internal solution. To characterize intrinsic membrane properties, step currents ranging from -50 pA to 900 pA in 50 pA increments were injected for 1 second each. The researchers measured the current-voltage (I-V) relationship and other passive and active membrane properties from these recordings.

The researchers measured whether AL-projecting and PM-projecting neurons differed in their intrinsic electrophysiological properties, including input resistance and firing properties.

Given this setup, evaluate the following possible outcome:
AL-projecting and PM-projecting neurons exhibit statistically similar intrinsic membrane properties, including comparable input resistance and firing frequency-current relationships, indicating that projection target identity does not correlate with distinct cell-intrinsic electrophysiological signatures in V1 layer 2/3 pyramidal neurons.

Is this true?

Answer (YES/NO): YES